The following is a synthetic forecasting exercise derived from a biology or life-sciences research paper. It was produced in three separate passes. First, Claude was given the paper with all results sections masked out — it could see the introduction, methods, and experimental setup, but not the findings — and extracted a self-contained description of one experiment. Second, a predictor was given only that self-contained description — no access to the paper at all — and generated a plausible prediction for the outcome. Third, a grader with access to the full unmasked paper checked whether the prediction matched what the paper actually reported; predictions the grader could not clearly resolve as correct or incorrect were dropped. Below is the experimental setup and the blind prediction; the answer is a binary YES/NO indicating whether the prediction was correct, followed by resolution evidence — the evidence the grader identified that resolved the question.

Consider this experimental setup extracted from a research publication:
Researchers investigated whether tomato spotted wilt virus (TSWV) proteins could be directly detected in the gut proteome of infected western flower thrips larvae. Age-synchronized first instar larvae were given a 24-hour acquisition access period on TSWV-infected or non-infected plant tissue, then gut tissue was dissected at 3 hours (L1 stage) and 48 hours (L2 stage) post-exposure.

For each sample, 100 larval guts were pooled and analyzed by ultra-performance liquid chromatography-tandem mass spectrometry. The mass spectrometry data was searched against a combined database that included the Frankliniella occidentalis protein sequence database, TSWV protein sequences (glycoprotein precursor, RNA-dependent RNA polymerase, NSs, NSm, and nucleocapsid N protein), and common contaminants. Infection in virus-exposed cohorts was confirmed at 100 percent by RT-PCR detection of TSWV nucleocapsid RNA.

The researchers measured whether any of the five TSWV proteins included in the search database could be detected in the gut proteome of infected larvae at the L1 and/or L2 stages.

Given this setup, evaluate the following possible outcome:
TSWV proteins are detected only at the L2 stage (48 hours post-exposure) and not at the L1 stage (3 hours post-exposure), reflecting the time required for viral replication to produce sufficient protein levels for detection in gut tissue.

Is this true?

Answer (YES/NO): NO